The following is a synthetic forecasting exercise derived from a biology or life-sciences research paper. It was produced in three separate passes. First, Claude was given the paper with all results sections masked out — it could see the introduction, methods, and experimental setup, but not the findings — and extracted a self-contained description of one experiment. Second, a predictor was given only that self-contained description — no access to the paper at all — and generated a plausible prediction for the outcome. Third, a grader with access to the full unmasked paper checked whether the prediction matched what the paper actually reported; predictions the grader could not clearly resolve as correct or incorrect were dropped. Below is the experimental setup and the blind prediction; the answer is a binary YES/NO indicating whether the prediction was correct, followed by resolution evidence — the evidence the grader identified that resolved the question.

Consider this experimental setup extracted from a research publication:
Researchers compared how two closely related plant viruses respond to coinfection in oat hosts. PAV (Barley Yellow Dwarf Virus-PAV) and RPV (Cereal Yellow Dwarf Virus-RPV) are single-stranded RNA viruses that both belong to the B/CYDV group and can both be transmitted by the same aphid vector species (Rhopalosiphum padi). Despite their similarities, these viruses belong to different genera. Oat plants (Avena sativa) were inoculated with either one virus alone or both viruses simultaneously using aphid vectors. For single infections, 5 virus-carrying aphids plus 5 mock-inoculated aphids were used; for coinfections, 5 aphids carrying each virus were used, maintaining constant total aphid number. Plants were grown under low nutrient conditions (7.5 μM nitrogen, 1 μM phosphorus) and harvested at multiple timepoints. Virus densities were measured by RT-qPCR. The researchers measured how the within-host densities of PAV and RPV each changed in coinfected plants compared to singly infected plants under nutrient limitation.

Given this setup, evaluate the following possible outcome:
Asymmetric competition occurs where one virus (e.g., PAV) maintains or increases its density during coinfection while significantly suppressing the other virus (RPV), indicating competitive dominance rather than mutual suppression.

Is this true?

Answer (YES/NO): NO